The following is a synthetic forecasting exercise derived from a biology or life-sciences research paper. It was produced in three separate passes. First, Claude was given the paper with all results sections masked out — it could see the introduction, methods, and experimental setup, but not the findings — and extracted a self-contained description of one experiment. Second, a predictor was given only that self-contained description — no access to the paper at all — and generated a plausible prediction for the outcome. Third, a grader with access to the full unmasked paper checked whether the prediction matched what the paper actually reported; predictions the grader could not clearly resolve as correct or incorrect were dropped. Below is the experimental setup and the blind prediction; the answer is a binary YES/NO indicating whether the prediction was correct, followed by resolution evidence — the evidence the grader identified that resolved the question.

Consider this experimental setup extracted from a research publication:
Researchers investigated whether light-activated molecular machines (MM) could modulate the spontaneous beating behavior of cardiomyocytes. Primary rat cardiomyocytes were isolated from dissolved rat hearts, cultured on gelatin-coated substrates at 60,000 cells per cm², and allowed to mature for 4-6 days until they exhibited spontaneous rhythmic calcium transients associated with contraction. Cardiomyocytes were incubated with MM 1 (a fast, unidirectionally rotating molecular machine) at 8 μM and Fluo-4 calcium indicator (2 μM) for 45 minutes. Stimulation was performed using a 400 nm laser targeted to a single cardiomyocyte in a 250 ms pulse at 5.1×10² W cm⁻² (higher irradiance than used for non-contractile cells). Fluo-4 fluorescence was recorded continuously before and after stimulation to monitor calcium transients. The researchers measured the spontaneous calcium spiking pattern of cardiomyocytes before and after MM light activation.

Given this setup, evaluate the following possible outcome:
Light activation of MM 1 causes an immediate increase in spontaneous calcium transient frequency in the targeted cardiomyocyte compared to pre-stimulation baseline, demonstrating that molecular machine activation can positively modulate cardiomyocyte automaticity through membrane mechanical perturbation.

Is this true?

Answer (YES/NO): NO